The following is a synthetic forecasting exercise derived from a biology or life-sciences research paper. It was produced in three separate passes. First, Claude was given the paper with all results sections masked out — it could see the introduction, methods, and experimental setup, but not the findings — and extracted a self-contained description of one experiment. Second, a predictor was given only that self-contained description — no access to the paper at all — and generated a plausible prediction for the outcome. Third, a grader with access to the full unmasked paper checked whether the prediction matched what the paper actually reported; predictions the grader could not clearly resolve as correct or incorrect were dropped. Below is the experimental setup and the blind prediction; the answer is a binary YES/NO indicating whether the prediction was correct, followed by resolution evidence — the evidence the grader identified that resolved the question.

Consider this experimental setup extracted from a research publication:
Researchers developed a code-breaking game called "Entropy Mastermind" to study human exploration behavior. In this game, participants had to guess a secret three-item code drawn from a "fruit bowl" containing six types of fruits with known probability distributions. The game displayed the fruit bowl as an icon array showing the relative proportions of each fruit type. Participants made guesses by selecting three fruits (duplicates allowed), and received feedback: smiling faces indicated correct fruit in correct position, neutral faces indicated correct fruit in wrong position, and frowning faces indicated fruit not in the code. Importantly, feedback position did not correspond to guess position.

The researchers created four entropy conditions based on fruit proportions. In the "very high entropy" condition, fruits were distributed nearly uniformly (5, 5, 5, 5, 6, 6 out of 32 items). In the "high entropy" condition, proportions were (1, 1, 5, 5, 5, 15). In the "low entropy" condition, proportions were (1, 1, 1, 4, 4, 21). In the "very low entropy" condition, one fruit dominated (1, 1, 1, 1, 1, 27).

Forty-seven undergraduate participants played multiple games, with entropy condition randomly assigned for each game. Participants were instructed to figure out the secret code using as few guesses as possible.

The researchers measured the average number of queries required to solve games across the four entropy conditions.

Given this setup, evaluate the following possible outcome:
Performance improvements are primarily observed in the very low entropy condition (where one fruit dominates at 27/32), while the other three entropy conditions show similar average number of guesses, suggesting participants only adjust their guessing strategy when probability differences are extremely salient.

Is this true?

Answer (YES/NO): NO